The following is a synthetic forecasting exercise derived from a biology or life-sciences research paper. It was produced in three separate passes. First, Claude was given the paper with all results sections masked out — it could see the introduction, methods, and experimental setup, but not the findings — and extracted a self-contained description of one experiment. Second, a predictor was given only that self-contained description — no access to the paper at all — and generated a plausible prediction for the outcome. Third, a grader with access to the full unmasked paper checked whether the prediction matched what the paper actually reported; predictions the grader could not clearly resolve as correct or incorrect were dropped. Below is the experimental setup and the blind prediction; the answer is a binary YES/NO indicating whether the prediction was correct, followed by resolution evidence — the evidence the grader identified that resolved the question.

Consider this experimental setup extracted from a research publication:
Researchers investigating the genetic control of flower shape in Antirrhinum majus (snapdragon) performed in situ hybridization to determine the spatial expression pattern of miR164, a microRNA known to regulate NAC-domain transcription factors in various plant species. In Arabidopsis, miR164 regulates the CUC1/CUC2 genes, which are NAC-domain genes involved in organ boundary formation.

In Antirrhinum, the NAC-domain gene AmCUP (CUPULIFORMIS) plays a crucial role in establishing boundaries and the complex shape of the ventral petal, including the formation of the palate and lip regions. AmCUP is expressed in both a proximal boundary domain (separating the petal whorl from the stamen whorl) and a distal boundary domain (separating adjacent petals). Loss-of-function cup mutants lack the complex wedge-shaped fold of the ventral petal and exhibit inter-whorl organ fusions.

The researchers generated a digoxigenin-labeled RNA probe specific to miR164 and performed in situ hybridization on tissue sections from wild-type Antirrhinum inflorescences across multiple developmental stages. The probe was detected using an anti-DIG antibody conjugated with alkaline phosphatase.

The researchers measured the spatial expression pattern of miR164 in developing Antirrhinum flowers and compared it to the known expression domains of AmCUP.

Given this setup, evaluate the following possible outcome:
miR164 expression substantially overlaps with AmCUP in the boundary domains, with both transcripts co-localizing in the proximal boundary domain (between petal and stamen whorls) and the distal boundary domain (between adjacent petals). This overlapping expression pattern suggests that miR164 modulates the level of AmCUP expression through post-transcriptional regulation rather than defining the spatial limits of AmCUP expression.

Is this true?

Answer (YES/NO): NO